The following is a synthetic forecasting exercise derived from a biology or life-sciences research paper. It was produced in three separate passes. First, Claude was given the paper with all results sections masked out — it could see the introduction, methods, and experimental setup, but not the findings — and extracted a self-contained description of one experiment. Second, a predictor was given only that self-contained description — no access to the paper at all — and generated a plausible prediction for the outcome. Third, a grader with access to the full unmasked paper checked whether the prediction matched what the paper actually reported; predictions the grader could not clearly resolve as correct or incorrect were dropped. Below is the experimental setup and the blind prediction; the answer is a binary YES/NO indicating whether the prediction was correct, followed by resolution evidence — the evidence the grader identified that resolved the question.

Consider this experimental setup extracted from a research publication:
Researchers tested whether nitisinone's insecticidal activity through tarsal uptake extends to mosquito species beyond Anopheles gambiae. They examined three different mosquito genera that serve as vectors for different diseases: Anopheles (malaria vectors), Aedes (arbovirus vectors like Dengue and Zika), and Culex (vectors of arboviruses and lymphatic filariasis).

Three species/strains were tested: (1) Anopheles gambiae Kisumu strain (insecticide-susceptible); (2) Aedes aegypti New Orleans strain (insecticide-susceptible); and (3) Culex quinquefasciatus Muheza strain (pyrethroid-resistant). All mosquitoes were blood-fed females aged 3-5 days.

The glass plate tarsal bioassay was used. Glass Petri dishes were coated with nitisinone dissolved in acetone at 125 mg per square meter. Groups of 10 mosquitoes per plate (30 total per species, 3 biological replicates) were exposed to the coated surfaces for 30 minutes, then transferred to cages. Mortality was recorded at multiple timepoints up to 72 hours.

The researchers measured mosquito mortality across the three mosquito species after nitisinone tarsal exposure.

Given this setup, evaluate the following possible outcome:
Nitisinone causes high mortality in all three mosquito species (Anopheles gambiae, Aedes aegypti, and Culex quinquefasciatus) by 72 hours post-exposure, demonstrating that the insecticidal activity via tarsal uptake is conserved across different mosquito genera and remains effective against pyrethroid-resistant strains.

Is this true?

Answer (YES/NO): YES